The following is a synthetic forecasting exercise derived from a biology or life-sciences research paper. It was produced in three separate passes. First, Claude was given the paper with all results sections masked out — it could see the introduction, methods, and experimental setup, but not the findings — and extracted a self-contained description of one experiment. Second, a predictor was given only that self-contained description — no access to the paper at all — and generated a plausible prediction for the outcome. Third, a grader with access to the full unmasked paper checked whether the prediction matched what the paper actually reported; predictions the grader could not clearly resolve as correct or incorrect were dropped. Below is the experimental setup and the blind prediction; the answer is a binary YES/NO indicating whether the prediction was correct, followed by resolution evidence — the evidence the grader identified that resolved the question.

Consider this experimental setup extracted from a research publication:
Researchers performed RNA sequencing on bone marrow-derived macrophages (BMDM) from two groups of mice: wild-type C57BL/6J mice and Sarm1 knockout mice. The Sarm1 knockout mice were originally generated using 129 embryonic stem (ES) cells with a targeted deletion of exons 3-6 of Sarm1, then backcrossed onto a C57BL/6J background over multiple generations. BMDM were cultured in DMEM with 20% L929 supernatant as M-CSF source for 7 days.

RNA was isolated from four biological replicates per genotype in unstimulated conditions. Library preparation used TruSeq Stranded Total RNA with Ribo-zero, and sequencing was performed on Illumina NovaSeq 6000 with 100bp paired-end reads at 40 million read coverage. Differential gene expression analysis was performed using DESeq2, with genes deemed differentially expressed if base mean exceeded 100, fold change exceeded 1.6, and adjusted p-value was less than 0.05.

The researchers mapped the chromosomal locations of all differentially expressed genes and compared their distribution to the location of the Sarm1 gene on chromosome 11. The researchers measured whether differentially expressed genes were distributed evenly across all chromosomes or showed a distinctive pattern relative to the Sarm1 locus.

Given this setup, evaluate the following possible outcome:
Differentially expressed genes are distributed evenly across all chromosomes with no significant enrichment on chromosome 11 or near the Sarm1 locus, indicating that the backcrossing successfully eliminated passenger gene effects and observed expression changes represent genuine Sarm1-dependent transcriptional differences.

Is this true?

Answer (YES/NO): NO